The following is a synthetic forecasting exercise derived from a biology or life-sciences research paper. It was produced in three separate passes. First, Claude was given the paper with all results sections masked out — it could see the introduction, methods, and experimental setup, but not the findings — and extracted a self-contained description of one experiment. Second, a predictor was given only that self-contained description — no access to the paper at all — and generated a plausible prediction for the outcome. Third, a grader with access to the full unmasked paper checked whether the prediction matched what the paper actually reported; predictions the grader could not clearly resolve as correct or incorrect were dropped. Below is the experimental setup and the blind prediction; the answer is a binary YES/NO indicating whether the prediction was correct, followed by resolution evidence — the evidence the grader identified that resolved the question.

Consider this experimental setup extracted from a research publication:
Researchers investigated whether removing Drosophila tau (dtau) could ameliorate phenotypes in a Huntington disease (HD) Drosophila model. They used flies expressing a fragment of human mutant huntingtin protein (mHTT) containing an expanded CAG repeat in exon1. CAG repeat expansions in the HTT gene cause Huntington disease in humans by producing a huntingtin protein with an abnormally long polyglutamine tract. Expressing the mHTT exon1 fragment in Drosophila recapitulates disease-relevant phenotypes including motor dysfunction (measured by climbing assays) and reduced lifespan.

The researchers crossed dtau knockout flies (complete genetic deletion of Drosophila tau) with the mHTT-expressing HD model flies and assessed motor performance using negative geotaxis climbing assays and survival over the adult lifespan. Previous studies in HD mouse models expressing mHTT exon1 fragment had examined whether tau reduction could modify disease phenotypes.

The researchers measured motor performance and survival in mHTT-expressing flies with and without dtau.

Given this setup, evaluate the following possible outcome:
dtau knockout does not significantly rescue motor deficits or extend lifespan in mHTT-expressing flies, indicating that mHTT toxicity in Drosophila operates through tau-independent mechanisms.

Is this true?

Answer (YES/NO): NO